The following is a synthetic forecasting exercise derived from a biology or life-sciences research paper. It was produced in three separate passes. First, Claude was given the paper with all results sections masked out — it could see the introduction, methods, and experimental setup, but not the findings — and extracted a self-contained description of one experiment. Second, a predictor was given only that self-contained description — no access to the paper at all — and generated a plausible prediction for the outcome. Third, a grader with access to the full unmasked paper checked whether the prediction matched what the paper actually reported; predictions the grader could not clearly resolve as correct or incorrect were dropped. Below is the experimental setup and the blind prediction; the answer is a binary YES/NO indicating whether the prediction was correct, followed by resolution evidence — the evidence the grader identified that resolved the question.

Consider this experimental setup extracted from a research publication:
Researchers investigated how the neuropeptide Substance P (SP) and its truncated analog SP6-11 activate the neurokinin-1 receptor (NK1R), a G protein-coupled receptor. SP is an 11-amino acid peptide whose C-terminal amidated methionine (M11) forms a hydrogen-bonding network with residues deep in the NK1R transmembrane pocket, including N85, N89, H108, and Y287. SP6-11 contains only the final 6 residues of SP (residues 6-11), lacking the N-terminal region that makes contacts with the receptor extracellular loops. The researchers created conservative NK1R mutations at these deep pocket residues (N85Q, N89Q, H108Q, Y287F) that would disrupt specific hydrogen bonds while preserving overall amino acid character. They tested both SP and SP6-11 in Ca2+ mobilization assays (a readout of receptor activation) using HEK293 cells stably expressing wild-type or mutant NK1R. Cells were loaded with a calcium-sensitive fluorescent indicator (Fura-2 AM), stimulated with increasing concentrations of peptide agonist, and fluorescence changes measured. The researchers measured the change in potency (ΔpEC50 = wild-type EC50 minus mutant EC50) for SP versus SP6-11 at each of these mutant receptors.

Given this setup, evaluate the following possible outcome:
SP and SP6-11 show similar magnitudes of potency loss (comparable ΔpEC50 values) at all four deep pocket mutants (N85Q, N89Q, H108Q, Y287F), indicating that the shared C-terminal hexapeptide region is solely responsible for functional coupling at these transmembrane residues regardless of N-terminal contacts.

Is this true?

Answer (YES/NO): NO